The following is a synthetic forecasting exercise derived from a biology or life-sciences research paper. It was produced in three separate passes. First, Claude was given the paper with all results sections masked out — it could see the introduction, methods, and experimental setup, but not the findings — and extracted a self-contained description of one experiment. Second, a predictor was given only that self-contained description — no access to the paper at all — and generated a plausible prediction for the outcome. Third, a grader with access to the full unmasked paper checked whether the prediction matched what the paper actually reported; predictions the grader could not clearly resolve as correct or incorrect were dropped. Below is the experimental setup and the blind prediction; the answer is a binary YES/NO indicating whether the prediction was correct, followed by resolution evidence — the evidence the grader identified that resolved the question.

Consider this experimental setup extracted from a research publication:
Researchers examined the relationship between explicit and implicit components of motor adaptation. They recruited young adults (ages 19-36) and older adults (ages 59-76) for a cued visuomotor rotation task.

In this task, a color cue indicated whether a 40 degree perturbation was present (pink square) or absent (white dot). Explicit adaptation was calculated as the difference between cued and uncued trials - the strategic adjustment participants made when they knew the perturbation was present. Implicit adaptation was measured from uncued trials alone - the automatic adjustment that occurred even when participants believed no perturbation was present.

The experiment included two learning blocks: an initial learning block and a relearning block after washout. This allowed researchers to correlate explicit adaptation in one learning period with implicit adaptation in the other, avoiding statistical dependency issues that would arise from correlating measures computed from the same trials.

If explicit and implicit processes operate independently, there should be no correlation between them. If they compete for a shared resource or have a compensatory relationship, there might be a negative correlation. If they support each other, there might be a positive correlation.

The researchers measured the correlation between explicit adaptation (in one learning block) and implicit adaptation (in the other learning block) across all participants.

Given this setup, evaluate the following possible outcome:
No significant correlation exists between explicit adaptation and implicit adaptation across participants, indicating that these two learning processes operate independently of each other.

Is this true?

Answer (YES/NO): NO